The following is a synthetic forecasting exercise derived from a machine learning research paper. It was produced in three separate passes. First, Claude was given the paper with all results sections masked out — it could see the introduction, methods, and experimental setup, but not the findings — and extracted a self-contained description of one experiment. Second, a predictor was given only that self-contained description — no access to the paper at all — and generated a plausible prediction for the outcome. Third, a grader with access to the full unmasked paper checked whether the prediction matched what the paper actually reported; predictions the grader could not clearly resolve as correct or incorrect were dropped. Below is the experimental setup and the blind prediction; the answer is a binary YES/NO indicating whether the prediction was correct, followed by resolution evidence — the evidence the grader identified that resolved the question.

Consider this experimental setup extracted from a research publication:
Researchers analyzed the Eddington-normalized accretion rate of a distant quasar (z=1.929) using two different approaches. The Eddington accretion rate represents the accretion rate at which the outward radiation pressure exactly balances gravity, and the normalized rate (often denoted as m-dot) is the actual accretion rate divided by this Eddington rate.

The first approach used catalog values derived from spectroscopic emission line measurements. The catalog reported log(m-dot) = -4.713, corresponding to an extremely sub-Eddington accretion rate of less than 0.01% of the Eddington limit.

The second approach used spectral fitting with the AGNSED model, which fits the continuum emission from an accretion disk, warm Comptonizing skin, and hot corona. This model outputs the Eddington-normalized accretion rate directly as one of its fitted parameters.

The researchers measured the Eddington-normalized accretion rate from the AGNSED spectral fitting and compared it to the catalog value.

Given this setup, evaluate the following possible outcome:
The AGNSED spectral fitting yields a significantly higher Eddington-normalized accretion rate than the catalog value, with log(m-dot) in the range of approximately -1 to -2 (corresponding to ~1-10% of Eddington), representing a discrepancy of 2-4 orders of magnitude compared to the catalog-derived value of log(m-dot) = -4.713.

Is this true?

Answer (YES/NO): NO